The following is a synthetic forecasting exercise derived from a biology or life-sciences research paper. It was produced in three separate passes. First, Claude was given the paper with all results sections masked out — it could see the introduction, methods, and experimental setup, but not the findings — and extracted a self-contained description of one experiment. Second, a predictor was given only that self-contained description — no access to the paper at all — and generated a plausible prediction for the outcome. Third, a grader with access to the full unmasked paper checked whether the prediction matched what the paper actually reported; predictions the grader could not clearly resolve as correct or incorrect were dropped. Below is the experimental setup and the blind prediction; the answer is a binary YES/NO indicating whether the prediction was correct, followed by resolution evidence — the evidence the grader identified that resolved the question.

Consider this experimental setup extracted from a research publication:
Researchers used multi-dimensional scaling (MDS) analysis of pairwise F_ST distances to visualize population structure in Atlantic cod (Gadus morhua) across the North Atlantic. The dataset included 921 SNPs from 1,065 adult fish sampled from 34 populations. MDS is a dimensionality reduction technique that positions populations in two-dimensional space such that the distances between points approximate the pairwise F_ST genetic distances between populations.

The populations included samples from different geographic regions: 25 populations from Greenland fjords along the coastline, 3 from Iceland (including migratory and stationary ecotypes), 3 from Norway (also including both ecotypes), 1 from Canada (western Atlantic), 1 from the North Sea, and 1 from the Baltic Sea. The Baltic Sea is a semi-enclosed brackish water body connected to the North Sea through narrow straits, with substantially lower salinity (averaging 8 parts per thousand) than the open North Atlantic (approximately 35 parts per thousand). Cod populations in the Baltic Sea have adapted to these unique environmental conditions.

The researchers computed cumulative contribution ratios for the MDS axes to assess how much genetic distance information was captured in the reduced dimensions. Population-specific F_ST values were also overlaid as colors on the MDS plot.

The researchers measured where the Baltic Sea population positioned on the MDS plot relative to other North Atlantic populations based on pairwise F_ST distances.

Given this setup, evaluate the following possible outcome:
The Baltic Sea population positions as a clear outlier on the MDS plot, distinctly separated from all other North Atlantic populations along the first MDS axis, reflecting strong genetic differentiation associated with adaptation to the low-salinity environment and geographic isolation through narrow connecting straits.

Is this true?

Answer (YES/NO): NO